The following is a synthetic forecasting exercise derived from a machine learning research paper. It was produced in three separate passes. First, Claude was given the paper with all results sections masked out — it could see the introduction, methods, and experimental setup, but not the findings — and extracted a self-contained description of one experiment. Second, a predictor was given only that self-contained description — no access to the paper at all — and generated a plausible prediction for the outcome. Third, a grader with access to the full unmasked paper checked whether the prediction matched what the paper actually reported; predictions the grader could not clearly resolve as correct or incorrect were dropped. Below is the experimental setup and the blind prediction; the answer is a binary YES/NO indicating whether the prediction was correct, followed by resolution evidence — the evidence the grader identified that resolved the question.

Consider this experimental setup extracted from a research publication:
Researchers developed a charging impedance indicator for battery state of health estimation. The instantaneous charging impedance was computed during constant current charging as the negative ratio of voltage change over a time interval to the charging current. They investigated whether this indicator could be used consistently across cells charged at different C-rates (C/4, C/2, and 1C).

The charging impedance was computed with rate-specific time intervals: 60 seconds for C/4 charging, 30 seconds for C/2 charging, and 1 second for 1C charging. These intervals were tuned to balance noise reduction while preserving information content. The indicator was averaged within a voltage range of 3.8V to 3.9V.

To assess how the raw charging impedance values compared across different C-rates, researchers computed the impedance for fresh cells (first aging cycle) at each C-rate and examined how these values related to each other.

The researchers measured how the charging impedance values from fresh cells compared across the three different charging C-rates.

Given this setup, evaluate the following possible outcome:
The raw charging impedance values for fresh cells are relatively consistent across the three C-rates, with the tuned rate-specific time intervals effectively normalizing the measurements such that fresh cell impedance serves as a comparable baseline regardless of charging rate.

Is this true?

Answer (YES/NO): NO